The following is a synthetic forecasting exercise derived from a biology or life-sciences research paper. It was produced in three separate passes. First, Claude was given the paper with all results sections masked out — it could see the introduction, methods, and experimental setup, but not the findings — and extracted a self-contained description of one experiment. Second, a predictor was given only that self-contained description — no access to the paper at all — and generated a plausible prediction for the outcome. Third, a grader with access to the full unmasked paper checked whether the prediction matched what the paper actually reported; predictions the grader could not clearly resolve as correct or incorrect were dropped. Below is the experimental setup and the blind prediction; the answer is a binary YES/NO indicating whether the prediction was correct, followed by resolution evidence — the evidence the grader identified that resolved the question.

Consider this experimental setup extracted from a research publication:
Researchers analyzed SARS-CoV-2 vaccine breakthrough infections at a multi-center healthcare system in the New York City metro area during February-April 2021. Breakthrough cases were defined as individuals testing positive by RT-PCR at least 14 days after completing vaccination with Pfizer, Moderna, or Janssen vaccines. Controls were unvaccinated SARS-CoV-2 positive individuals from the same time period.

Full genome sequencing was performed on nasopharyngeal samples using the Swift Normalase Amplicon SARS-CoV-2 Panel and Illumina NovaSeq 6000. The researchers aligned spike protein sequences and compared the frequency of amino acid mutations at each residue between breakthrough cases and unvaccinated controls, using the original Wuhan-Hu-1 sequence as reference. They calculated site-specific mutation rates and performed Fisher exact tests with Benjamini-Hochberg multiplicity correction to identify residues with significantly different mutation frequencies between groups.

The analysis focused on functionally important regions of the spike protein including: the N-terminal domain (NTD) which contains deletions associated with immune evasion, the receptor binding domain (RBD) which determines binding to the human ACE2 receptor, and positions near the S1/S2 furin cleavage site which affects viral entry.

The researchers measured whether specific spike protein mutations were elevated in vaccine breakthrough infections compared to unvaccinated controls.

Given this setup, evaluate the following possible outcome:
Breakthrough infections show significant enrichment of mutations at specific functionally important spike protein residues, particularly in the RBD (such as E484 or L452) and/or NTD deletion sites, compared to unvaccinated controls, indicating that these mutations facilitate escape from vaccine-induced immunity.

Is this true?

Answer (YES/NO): NO